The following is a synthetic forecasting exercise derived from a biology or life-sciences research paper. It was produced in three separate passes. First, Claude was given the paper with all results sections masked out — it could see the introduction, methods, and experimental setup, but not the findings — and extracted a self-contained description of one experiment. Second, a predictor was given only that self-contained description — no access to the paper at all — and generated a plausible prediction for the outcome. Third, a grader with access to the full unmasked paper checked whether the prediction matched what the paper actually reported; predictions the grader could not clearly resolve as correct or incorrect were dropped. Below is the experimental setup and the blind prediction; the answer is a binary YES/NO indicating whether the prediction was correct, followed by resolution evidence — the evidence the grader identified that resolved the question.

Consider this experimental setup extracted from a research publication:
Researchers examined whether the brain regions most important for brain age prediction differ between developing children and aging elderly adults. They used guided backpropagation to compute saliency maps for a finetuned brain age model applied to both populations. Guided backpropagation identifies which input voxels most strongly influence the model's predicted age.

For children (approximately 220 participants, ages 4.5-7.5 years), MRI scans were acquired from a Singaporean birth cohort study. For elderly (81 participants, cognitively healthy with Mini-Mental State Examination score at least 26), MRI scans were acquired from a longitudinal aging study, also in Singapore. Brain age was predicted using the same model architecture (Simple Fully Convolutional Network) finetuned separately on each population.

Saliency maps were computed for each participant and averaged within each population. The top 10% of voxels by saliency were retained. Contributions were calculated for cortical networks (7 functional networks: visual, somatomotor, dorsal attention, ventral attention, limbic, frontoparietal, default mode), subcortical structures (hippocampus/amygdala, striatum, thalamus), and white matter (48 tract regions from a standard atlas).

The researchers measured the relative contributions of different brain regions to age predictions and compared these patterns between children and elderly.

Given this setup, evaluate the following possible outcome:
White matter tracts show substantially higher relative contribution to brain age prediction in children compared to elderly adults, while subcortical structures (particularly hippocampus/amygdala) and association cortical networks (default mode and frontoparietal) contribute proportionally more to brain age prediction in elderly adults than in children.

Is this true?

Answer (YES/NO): NO